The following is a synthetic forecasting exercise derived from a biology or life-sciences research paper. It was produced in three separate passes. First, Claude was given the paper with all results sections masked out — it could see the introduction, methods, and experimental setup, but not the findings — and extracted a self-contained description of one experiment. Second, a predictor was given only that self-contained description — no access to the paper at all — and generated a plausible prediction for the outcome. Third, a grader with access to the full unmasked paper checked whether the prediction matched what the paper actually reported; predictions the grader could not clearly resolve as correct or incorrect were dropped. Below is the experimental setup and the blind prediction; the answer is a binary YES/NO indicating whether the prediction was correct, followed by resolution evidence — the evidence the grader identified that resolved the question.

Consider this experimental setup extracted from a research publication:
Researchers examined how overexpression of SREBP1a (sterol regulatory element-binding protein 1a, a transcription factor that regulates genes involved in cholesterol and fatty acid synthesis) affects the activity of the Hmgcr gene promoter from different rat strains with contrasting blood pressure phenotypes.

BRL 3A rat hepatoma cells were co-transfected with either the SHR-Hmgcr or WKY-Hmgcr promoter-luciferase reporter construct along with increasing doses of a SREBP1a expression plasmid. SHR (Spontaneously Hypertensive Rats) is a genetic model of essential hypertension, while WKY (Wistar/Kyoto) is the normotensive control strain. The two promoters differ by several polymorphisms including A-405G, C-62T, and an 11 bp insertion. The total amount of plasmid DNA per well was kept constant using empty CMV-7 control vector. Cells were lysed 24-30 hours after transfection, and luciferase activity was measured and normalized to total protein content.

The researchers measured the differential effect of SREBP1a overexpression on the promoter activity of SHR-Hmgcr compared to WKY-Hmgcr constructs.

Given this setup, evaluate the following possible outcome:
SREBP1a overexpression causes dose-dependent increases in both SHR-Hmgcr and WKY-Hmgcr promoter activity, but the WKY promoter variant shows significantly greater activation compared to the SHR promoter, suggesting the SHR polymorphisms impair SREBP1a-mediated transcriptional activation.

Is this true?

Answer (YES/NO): YES